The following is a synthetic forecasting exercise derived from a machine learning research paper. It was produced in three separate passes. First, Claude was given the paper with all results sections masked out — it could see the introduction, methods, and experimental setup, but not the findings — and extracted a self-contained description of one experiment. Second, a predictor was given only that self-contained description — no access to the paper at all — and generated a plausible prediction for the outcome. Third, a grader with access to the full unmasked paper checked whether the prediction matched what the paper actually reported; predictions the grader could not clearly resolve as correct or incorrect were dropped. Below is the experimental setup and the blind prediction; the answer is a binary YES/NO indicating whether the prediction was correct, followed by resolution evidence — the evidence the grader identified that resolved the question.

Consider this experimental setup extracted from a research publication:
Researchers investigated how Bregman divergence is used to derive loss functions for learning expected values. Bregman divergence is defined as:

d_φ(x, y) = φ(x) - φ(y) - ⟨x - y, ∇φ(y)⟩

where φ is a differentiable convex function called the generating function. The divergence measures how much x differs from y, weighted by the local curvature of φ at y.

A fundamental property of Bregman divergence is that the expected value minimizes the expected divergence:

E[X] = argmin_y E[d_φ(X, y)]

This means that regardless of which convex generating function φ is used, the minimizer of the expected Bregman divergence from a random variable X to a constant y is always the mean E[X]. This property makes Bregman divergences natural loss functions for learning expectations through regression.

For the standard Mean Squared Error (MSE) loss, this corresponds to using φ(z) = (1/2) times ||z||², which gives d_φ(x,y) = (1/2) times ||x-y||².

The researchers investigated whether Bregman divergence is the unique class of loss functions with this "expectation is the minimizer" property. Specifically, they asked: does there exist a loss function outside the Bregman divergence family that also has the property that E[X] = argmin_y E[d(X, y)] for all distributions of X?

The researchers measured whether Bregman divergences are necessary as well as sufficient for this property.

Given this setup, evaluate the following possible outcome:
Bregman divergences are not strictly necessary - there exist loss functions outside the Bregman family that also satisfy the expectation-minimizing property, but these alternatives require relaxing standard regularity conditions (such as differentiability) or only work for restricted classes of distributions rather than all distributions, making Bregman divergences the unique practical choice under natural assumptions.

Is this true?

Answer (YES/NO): NO